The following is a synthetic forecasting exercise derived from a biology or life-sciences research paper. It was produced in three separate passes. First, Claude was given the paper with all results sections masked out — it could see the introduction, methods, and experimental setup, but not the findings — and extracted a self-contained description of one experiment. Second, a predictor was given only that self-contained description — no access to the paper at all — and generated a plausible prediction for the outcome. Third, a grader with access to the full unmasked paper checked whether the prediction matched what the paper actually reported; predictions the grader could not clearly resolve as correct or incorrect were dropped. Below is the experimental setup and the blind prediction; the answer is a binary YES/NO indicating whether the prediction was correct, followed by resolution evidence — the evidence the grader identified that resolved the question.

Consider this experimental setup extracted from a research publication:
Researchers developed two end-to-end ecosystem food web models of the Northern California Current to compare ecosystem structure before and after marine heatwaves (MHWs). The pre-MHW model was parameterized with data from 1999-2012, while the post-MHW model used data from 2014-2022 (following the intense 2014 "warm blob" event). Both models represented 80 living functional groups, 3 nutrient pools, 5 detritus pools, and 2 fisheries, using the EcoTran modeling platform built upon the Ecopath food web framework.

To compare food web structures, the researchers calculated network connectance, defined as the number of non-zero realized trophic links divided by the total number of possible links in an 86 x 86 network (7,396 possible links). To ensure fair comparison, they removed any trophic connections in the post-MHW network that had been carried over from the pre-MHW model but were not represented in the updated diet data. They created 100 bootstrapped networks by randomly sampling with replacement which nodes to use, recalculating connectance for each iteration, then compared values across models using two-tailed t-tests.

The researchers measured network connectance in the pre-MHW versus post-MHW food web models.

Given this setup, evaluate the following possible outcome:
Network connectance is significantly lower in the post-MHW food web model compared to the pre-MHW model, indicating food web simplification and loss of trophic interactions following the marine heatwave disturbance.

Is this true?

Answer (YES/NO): NO